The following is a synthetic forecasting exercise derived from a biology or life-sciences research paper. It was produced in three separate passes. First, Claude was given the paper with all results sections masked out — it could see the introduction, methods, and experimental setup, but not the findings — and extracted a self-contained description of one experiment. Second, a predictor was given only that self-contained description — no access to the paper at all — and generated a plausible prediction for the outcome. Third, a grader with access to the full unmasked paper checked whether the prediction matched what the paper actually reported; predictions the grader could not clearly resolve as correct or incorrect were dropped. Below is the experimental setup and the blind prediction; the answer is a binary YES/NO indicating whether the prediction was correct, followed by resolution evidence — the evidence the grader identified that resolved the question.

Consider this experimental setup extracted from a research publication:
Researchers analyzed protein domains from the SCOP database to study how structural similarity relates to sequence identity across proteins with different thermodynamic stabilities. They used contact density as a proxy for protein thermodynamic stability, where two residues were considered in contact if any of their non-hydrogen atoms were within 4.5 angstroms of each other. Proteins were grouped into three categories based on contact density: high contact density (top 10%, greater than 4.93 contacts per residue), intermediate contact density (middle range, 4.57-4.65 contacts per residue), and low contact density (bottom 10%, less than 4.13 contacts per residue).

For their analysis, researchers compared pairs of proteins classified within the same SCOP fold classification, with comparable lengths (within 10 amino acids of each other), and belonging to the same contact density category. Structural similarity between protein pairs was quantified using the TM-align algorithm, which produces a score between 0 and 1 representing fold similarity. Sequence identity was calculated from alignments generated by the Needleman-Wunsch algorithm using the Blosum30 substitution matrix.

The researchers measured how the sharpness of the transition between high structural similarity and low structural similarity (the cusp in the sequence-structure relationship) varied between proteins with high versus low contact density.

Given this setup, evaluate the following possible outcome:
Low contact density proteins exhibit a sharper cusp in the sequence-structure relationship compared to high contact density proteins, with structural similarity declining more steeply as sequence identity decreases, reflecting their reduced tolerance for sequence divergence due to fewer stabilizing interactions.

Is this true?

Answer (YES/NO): NO